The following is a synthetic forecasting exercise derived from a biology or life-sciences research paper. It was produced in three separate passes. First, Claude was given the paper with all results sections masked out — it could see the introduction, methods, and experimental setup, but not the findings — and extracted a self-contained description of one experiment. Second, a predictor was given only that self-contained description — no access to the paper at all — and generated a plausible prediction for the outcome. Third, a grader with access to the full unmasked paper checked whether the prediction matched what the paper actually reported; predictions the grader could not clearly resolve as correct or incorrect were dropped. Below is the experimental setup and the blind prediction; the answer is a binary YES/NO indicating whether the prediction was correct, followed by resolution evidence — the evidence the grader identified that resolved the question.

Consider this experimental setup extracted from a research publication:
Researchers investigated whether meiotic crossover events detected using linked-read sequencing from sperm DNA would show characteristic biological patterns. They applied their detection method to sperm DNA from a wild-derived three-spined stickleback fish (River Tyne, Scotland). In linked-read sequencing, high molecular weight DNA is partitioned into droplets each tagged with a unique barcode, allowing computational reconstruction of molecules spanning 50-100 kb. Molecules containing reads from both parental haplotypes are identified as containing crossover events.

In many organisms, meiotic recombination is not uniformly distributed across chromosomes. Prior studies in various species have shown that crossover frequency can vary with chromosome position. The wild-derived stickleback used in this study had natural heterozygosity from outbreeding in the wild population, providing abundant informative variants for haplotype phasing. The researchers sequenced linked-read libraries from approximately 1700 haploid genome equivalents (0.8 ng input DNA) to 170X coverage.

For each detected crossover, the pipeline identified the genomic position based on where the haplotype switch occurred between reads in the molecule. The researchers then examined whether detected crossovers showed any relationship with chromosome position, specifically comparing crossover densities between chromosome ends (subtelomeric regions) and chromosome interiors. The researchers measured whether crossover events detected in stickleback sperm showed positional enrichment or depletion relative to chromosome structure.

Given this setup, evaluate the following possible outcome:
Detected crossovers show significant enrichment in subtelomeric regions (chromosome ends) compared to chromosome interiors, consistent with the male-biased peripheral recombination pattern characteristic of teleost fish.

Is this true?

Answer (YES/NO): YES